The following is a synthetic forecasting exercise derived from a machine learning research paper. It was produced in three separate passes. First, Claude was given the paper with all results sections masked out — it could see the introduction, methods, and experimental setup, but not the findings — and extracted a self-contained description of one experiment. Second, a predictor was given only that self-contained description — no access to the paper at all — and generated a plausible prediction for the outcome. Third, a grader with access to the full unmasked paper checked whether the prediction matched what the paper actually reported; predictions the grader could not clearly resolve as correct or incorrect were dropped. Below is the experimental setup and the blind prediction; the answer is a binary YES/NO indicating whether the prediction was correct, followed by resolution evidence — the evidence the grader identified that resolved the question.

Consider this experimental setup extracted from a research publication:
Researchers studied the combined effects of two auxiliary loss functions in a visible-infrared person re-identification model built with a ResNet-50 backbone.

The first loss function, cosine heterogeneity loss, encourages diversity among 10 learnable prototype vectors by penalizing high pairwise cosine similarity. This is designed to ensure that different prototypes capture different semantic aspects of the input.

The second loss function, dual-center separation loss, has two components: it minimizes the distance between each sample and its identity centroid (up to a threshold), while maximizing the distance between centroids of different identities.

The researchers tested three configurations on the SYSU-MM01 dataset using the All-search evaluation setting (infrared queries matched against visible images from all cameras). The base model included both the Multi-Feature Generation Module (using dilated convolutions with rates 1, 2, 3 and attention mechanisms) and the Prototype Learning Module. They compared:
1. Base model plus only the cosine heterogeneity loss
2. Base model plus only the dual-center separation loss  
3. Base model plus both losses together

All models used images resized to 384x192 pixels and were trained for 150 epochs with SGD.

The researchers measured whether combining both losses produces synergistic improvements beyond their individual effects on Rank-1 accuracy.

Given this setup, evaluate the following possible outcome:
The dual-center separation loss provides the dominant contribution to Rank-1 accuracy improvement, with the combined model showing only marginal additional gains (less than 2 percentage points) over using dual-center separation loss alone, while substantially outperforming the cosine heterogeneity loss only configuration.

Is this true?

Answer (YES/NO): NO